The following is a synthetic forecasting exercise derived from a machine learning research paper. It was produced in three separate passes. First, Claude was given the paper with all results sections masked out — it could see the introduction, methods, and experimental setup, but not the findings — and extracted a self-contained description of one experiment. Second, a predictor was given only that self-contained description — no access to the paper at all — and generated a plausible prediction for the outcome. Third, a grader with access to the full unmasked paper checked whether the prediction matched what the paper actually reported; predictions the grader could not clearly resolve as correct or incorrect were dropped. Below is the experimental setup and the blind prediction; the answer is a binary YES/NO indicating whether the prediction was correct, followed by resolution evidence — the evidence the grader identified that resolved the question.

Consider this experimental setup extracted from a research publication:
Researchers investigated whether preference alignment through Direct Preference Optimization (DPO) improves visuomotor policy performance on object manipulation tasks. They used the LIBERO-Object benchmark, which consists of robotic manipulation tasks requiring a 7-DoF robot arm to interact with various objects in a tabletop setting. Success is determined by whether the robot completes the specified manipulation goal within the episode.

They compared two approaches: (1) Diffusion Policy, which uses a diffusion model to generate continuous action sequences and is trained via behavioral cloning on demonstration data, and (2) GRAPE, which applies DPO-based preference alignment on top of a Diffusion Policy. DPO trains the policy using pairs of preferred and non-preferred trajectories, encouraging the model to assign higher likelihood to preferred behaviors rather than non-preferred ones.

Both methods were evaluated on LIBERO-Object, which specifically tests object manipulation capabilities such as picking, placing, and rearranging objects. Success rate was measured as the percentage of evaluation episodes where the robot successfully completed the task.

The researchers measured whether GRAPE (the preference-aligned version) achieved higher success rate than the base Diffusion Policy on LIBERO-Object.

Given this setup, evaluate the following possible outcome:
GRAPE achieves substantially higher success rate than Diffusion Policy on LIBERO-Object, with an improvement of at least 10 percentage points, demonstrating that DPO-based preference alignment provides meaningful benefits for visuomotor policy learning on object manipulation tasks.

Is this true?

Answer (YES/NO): NO